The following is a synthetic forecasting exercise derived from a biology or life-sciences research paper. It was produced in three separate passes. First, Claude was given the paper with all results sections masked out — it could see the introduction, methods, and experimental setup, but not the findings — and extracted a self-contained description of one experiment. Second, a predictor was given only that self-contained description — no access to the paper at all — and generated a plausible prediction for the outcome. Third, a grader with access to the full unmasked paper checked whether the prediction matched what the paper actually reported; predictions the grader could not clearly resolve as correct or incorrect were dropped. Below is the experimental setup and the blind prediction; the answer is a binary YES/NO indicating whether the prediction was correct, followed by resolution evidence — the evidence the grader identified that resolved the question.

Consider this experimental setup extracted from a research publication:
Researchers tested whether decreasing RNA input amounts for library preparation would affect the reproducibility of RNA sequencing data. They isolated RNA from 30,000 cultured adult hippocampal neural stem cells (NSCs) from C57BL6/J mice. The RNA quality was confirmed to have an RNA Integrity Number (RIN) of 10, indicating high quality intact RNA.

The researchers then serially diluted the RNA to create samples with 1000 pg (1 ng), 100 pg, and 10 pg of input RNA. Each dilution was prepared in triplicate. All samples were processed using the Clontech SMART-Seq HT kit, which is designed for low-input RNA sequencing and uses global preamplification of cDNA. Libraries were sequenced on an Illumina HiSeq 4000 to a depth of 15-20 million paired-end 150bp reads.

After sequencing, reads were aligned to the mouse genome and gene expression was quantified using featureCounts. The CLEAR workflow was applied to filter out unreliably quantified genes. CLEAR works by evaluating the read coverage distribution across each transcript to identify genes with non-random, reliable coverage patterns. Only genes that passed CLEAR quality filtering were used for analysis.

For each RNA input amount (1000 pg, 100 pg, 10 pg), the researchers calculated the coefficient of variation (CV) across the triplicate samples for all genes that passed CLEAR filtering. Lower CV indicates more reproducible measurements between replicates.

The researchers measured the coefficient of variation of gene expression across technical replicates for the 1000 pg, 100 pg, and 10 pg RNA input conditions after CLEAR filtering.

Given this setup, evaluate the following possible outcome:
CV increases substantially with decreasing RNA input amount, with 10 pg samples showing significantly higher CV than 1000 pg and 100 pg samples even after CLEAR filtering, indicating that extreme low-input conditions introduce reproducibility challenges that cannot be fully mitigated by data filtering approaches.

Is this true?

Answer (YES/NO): YES